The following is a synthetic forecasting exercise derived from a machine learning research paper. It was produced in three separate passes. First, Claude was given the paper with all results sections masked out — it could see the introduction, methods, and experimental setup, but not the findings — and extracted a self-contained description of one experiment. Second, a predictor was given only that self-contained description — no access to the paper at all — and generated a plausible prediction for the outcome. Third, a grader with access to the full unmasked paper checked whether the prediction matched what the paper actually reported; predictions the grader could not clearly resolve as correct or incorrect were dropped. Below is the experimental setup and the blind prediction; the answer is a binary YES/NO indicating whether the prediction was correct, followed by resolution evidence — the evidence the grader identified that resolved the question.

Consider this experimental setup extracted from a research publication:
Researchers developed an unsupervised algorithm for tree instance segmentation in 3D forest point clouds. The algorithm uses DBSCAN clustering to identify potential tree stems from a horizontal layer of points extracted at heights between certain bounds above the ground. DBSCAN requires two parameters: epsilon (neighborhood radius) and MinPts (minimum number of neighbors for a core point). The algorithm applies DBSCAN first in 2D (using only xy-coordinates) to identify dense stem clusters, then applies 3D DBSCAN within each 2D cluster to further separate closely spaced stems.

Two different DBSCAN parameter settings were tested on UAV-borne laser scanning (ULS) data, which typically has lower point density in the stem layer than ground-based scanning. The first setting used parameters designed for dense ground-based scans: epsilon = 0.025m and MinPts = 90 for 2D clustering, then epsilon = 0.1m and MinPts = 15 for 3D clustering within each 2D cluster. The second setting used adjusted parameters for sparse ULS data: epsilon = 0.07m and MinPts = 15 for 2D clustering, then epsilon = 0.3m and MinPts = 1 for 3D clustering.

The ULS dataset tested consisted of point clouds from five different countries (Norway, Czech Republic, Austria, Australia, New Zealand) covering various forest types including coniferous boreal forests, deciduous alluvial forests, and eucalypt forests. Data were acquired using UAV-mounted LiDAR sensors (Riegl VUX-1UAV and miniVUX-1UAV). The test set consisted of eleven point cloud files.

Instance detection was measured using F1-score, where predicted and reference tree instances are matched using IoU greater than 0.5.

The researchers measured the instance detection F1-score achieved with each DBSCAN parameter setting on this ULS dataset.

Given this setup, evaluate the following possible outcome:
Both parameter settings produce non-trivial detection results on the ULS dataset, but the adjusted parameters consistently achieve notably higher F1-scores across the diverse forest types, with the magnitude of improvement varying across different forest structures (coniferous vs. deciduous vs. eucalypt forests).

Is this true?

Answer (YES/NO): NO